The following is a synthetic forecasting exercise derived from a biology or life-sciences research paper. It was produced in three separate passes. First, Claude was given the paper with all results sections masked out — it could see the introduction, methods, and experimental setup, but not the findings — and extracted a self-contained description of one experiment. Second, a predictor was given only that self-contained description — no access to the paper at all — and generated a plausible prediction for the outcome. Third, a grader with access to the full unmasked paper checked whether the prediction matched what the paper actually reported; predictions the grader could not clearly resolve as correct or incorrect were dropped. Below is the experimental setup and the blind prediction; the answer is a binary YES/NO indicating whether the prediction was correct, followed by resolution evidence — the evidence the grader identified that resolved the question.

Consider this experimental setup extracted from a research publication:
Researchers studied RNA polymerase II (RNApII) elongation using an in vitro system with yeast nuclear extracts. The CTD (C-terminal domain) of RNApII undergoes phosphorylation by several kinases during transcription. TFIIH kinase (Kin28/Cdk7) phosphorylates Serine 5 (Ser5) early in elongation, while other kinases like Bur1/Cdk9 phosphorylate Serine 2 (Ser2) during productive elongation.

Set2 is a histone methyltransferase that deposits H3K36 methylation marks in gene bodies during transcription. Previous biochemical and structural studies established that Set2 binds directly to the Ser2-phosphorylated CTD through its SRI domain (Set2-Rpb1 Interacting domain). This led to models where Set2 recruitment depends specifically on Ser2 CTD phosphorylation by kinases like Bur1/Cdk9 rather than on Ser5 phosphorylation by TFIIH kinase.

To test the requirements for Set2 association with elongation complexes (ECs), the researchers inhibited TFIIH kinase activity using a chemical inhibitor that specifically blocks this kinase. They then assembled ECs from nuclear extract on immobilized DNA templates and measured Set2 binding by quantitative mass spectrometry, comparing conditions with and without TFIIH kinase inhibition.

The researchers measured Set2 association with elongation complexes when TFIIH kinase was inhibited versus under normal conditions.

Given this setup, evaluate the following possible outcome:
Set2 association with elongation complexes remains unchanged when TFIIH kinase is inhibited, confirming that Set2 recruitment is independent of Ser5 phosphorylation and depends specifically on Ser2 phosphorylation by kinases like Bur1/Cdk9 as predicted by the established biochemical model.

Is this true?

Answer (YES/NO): NO